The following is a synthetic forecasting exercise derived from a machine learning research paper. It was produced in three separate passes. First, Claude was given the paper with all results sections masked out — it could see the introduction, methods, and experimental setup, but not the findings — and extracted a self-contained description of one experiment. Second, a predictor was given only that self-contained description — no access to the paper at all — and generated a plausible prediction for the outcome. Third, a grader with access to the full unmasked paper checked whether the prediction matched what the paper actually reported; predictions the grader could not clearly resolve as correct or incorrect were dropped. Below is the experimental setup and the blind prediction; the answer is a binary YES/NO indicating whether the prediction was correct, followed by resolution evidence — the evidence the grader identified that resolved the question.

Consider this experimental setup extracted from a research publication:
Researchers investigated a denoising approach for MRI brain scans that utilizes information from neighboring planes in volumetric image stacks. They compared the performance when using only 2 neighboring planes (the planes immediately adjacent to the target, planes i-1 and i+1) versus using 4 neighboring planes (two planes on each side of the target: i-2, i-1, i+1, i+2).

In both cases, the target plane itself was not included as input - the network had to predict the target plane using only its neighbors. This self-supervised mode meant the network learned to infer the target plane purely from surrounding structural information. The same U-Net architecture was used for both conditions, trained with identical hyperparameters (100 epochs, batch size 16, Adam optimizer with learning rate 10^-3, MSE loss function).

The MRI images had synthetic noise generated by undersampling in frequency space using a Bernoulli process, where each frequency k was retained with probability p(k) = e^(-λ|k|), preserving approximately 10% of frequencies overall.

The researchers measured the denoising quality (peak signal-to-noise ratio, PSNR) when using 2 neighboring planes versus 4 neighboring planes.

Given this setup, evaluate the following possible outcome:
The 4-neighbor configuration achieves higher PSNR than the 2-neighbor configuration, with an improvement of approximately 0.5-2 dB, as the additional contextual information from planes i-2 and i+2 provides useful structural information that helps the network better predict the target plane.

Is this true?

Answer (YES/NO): YES